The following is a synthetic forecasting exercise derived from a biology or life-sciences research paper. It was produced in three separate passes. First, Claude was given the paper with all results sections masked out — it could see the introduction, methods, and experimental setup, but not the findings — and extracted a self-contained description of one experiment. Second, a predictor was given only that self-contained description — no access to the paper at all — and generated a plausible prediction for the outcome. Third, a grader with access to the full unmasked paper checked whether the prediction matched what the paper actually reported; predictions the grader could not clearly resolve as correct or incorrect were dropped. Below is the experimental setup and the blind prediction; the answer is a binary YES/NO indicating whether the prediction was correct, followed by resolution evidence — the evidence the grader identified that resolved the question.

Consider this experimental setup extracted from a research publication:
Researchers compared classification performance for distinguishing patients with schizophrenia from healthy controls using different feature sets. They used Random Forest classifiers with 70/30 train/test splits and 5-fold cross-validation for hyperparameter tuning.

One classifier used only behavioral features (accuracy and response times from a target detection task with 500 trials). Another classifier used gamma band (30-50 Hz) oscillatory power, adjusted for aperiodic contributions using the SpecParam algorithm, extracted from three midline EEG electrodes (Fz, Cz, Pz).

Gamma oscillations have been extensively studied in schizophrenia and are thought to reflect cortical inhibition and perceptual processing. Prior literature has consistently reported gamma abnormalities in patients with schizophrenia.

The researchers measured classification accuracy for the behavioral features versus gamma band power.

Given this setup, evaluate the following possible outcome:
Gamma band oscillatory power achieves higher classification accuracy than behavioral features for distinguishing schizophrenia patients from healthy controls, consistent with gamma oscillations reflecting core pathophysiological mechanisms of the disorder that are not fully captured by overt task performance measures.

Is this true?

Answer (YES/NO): NO